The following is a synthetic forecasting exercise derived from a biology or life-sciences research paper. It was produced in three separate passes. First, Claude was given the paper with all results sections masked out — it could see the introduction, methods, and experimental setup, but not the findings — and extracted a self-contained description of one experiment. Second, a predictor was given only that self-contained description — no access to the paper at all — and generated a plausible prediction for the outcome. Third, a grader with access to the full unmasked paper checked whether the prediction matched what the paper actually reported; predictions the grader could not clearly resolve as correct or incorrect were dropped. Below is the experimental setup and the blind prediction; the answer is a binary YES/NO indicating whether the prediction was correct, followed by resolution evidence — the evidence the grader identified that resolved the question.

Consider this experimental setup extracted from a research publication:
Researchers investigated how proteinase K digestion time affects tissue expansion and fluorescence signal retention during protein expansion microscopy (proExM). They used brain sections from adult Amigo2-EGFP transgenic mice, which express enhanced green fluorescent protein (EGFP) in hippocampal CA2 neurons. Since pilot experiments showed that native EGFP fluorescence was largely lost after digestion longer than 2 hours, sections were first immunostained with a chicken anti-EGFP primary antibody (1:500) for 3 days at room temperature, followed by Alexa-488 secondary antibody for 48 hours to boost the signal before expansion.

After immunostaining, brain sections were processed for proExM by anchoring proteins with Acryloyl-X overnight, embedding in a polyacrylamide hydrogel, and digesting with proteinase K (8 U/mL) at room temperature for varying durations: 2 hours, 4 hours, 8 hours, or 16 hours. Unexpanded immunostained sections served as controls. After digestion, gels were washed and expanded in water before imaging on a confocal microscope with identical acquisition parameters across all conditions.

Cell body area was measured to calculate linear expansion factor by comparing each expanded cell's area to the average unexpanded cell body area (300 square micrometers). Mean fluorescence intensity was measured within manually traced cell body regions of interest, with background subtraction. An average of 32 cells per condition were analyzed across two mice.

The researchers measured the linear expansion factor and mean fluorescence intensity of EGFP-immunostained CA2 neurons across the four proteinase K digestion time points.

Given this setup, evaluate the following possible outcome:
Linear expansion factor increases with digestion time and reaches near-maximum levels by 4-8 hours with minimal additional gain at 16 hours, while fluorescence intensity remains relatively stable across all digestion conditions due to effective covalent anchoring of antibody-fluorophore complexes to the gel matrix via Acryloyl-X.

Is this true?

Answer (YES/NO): NO